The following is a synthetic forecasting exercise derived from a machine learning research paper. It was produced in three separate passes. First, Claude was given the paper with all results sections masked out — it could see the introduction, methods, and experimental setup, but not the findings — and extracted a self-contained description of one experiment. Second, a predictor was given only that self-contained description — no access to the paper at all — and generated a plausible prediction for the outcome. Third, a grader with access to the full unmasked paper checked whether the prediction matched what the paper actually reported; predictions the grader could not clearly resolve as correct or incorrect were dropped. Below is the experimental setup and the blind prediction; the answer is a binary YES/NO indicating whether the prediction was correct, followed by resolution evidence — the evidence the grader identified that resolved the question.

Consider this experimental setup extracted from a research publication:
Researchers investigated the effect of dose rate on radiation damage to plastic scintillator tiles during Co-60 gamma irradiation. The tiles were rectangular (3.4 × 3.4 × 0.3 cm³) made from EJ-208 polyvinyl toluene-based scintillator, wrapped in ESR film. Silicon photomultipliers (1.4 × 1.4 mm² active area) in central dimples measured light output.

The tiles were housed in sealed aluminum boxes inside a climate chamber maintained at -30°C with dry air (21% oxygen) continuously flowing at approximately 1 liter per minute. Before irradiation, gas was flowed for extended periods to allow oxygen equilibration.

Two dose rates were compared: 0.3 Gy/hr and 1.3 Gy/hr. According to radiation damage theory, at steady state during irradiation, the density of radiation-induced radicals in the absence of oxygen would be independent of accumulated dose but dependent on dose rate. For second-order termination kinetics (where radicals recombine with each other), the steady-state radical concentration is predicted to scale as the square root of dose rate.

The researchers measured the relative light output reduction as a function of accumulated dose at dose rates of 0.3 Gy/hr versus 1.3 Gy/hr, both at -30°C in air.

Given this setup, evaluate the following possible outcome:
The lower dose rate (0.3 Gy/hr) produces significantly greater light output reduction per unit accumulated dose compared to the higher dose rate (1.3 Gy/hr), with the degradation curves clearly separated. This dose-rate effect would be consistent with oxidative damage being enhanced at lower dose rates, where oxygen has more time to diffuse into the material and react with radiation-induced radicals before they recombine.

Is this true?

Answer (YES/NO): NO